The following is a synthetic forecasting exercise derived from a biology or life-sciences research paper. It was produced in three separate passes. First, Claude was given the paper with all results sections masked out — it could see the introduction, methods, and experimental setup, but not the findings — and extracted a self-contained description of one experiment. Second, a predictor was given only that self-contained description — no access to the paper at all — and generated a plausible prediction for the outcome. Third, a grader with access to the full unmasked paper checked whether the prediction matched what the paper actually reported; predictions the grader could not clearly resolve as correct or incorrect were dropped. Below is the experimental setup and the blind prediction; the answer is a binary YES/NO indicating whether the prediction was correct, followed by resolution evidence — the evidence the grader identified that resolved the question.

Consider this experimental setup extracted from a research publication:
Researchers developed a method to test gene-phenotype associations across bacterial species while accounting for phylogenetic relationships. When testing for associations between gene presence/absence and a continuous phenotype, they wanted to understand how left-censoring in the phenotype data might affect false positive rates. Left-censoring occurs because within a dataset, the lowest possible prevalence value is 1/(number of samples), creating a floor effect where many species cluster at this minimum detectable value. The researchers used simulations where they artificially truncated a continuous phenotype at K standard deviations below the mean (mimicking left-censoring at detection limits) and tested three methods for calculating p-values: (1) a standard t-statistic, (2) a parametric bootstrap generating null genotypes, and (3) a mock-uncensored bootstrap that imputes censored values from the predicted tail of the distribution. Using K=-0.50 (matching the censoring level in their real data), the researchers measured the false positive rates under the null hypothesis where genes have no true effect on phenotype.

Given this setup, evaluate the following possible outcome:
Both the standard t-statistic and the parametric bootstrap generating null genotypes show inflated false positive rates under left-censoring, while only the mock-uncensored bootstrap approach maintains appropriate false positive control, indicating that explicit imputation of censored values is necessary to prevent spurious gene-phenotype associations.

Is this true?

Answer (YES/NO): NO